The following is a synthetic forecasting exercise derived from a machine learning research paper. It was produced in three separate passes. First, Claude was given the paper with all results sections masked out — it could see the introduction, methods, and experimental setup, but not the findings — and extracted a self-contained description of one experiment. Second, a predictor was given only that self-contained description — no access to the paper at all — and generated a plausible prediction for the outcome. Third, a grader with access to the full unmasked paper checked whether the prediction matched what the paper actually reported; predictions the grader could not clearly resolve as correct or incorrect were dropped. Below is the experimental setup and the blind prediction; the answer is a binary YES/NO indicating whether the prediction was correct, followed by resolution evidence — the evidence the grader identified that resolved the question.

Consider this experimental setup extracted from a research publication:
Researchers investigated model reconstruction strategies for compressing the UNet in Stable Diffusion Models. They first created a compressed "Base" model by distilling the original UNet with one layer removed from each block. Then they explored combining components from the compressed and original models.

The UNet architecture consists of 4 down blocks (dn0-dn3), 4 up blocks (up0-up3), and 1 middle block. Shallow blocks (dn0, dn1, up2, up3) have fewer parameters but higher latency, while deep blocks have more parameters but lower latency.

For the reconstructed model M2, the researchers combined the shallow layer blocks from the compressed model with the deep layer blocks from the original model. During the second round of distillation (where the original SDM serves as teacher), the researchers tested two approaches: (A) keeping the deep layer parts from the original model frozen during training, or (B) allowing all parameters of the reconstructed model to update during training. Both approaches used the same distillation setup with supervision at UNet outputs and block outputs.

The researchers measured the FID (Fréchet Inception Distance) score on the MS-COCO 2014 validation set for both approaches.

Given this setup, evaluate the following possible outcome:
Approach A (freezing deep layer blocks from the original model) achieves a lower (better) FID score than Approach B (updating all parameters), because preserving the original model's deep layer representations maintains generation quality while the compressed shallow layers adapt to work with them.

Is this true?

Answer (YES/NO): YES